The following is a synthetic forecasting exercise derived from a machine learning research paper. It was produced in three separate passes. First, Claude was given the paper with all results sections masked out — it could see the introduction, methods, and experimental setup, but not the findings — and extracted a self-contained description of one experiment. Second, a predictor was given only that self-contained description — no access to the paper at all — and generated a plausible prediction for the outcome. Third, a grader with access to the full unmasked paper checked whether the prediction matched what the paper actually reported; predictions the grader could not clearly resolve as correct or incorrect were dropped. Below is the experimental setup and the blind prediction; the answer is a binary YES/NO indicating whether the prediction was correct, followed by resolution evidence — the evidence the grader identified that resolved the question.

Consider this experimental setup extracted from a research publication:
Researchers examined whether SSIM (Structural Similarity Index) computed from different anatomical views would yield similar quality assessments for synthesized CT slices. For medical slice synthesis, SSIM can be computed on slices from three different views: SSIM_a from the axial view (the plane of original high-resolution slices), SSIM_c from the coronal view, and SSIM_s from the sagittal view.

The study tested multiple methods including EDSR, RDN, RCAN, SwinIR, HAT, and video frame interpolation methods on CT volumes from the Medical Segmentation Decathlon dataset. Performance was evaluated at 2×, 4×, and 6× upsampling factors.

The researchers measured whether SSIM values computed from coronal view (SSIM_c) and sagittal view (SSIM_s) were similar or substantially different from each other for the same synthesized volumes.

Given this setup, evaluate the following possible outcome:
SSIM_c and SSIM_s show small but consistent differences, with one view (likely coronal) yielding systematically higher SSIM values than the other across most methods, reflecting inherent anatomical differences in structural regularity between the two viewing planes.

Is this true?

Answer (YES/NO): NO